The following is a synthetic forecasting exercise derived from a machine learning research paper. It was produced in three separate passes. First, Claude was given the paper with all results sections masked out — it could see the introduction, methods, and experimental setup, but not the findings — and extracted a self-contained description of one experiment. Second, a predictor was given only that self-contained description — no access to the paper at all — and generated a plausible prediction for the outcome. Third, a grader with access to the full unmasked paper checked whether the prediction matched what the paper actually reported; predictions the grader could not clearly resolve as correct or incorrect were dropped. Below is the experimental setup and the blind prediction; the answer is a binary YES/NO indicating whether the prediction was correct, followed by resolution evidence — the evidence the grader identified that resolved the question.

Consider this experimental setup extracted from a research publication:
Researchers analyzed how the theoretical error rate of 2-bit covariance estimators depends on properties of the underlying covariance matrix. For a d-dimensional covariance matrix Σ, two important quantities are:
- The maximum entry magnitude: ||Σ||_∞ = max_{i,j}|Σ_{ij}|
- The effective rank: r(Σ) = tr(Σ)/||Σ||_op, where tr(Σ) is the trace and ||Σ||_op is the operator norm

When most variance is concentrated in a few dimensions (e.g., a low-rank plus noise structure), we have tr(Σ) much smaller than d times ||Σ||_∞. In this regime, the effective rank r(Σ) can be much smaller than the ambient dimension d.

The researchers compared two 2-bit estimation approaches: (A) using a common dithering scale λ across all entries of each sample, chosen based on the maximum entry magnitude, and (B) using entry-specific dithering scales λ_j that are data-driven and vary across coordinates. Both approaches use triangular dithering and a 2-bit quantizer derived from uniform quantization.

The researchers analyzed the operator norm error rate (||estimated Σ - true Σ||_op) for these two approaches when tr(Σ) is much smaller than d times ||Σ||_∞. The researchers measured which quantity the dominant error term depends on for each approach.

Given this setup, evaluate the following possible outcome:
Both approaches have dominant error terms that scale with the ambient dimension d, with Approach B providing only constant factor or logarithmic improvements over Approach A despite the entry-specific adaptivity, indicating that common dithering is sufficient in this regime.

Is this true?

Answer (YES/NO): NO